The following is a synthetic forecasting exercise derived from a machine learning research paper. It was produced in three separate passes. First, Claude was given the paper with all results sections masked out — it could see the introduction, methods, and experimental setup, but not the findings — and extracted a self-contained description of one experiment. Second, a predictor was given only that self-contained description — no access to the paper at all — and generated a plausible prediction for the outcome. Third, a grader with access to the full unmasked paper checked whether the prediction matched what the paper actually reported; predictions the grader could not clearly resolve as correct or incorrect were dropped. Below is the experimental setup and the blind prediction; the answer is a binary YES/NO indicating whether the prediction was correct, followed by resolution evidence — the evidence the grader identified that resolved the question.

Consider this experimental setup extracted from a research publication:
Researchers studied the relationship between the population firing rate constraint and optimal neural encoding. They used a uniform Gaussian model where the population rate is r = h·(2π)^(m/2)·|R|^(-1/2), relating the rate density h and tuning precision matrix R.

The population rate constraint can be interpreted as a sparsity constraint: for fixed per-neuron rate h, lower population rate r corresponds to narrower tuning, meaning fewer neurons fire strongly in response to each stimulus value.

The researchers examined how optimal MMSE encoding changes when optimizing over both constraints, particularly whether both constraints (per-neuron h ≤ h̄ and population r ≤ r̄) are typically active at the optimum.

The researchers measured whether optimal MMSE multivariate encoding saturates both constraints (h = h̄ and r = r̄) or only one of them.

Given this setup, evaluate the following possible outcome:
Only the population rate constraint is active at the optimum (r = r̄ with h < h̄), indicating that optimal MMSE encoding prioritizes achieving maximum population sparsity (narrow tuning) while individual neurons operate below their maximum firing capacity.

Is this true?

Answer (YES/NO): NO